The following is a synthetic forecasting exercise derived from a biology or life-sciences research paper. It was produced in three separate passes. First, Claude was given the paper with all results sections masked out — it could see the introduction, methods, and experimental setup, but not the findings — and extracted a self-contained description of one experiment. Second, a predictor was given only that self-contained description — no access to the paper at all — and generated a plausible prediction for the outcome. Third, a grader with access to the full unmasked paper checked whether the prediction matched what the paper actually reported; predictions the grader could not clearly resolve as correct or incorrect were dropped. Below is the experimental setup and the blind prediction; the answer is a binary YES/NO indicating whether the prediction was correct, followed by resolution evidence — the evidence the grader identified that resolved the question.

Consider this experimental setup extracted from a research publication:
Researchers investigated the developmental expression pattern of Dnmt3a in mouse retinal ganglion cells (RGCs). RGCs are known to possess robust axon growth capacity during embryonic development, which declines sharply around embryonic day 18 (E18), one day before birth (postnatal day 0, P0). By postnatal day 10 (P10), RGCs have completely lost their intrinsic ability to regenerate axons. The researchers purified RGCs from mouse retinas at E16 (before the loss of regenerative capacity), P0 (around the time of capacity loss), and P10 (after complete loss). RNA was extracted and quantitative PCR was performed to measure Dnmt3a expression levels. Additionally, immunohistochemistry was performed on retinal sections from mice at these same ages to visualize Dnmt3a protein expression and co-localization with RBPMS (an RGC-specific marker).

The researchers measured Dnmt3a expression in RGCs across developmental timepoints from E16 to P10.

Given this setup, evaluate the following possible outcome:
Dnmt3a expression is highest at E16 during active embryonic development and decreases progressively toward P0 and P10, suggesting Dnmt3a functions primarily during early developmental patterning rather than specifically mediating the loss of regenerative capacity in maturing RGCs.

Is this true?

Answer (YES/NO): NO